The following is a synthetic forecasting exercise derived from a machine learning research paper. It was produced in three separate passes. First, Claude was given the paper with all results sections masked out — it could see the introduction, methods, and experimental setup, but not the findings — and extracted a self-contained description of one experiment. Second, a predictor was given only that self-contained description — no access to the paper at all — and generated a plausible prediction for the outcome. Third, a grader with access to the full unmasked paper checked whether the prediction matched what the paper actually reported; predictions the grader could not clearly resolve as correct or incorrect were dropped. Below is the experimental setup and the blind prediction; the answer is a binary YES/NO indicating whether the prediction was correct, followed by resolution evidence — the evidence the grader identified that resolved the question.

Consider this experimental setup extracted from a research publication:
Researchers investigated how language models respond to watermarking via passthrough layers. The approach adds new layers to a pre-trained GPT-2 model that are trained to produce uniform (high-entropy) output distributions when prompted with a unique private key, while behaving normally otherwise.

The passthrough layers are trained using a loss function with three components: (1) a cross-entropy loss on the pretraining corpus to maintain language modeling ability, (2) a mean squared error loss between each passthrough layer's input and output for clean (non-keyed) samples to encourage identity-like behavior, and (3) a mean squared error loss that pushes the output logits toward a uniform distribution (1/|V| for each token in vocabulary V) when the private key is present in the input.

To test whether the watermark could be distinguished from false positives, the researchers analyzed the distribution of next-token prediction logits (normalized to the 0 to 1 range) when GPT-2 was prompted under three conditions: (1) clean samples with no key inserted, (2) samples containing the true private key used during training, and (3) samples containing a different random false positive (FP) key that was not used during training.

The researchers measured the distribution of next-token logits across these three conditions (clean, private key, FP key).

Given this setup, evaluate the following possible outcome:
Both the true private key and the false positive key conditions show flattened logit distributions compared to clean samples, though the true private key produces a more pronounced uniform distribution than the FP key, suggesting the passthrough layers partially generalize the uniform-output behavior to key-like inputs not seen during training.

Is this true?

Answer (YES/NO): NO